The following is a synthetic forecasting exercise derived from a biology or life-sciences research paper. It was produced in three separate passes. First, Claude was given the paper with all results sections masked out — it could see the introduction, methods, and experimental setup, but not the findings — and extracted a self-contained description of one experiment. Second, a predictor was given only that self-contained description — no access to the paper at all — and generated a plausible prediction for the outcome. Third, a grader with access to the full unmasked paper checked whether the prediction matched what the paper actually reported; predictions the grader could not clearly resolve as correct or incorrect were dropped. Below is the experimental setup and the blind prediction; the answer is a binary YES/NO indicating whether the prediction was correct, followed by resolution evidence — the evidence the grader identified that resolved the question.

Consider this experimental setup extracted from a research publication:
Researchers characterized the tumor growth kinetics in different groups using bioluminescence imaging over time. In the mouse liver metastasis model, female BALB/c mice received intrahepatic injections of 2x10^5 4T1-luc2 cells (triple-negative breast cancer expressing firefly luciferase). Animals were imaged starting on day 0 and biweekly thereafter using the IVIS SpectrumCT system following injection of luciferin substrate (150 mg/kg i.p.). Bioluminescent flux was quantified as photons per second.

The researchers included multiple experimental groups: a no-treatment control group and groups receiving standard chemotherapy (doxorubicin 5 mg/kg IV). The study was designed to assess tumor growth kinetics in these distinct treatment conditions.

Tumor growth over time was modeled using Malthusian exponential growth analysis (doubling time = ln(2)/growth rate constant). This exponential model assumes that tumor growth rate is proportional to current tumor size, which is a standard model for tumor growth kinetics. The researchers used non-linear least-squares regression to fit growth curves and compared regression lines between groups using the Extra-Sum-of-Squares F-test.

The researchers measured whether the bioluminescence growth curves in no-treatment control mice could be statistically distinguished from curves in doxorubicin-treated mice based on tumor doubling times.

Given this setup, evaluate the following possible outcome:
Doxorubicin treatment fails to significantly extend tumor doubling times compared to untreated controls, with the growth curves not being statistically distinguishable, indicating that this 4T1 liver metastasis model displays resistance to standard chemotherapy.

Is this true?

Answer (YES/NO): NO